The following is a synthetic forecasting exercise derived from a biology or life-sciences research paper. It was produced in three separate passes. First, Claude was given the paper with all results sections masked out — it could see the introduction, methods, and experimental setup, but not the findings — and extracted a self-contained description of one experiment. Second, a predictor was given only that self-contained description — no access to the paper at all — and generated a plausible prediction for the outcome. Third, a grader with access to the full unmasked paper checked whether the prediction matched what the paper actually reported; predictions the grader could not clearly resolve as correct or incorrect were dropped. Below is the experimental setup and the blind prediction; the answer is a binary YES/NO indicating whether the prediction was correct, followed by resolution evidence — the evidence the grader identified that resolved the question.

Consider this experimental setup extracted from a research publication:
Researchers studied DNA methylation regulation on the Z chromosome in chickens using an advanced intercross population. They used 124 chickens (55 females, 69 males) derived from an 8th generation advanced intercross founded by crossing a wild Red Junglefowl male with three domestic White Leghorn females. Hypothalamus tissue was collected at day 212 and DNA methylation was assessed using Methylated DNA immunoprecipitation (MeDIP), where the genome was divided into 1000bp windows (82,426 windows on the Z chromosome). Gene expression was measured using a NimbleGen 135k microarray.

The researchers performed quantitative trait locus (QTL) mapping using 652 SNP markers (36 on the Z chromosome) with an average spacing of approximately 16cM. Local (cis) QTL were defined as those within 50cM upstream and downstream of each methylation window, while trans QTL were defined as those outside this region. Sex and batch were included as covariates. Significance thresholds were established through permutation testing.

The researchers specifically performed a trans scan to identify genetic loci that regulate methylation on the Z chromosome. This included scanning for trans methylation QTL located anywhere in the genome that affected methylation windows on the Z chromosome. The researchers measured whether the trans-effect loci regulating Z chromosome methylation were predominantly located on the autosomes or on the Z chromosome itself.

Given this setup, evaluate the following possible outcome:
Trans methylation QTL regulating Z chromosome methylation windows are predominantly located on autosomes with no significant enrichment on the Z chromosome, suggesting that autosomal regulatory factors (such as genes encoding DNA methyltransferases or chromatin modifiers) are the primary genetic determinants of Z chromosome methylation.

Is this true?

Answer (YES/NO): YES